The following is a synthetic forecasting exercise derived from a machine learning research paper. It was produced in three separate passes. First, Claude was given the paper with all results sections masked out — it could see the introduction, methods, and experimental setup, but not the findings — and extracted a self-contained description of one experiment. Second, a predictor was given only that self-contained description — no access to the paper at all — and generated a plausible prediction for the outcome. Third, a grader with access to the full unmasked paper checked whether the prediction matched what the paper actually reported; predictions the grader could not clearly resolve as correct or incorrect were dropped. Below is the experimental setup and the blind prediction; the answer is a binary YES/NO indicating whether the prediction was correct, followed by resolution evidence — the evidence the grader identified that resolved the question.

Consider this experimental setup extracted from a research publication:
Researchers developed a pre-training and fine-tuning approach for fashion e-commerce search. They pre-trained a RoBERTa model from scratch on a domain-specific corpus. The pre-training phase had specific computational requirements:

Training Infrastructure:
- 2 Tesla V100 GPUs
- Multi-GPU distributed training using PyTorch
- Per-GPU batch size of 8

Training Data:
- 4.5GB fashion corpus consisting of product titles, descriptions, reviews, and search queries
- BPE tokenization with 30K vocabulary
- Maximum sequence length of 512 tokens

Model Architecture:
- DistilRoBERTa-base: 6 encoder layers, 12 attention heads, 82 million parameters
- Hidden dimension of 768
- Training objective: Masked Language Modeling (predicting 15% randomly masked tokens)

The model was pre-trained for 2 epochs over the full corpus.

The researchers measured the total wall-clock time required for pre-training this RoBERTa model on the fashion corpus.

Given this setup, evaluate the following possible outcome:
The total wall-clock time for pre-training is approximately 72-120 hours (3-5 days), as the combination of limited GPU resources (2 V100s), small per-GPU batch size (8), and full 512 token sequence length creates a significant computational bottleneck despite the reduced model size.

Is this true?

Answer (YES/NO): NO